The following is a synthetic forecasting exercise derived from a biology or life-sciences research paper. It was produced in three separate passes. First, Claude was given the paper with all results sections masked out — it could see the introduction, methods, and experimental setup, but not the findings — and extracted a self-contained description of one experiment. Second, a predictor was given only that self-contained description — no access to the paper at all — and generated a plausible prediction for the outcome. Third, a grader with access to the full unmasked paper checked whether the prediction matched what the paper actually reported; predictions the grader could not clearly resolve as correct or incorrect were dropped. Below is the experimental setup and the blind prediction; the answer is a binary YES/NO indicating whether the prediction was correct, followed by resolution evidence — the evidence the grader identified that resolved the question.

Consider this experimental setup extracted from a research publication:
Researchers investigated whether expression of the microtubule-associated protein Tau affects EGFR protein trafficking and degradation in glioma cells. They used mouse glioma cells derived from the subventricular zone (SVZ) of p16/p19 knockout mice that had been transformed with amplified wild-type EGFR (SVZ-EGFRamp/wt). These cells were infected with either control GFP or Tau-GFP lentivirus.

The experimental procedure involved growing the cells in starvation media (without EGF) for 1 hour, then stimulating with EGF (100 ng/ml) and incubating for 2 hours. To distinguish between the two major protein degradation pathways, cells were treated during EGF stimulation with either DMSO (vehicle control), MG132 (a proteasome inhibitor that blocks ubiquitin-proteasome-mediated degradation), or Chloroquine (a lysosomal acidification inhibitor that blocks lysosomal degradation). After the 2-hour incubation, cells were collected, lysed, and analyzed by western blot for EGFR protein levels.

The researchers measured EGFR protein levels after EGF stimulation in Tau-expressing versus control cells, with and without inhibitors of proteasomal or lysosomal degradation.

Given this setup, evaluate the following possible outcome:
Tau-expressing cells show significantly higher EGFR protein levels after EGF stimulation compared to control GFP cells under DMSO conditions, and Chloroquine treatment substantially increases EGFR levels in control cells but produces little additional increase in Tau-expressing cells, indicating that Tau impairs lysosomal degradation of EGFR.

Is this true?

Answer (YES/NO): NO